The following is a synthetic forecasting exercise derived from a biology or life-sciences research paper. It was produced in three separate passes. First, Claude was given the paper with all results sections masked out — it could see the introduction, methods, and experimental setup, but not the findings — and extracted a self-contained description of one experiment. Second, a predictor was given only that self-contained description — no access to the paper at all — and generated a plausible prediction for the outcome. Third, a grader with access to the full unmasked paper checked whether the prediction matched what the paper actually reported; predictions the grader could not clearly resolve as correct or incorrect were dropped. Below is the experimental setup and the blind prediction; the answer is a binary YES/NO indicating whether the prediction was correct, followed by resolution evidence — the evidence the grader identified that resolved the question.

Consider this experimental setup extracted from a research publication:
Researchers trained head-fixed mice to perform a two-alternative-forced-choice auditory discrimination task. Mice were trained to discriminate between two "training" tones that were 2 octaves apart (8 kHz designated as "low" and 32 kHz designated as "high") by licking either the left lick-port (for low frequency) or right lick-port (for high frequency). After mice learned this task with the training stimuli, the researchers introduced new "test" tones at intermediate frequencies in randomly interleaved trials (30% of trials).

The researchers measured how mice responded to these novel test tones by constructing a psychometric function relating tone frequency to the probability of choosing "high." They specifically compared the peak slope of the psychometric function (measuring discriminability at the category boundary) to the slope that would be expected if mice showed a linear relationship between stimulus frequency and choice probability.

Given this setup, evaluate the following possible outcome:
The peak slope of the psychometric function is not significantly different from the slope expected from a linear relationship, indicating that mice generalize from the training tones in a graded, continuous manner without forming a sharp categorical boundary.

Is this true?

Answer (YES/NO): NO